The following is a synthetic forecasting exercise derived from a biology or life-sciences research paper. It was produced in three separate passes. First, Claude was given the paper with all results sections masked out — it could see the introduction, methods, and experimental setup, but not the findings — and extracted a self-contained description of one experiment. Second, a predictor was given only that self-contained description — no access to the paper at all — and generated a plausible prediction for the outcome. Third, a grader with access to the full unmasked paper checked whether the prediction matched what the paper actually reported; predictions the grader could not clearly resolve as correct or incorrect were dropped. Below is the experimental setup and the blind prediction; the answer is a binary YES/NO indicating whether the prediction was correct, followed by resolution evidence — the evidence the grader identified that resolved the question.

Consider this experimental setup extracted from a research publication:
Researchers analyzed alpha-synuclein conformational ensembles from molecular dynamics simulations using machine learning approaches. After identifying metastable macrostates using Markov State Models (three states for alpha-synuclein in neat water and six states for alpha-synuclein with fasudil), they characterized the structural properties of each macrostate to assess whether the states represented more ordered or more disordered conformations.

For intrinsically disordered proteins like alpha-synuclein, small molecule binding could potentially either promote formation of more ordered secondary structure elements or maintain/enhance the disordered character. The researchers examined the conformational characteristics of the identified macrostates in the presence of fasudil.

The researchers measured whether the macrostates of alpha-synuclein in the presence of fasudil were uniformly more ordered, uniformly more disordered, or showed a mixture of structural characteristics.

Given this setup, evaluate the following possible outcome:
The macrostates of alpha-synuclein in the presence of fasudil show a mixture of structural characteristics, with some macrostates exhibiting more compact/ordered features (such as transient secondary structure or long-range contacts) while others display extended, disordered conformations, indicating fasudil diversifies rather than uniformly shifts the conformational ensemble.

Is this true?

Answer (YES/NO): YES